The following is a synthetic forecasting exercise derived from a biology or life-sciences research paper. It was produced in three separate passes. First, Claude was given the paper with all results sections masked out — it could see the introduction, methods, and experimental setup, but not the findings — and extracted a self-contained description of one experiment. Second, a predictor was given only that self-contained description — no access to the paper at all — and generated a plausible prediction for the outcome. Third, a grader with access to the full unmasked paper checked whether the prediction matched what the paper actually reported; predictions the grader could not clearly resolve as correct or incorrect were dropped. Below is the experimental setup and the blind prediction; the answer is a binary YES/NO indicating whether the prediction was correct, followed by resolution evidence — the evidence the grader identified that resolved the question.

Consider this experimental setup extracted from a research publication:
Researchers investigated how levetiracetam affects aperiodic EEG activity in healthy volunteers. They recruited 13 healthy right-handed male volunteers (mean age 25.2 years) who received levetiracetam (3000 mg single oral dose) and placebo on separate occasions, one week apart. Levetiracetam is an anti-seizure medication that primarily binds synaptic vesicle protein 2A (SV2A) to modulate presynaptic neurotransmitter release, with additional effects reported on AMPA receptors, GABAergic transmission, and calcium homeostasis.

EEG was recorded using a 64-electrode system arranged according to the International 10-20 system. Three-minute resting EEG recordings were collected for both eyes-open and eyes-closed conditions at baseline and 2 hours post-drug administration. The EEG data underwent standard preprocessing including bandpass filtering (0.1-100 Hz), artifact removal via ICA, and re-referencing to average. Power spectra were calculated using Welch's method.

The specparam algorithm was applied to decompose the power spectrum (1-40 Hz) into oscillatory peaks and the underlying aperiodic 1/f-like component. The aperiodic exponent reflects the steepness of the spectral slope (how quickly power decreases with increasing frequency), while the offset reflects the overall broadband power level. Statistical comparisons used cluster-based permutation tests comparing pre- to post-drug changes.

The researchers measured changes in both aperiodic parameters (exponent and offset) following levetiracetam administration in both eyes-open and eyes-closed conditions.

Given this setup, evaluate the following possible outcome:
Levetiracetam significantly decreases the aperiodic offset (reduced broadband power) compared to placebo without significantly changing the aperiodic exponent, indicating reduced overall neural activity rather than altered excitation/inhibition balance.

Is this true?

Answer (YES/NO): NO